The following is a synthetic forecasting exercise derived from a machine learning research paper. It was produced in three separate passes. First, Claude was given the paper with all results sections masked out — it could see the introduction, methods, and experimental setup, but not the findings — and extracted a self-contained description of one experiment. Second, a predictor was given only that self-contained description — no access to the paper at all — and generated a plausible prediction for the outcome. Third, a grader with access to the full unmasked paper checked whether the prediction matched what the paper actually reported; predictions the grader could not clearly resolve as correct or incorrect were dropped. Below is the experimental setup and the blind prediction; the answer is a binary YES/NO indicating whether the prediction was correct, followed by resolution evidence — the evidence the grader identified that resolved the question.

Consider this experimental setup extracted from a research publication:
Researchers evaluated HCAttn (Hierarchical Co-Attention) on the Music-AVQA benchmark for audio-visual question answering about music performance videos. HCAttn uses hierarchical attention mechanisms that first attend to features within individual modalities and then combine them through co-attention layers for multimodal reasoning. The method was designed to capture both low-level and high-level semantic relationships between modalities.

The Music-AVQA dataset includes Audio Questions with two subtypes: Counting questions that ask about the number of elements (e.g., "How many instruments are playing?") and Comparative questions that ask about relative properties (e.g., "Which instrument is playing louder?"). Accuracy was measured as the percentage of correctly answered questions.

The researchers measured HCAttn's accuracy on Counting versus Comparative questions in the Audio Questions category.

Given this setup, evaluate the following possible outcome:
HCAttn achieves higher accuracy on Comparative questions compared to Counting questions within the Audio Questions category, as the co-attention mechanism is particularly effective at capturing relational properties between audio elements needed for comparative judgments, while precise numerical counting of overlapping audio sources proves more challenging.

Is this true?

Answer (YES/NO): NO